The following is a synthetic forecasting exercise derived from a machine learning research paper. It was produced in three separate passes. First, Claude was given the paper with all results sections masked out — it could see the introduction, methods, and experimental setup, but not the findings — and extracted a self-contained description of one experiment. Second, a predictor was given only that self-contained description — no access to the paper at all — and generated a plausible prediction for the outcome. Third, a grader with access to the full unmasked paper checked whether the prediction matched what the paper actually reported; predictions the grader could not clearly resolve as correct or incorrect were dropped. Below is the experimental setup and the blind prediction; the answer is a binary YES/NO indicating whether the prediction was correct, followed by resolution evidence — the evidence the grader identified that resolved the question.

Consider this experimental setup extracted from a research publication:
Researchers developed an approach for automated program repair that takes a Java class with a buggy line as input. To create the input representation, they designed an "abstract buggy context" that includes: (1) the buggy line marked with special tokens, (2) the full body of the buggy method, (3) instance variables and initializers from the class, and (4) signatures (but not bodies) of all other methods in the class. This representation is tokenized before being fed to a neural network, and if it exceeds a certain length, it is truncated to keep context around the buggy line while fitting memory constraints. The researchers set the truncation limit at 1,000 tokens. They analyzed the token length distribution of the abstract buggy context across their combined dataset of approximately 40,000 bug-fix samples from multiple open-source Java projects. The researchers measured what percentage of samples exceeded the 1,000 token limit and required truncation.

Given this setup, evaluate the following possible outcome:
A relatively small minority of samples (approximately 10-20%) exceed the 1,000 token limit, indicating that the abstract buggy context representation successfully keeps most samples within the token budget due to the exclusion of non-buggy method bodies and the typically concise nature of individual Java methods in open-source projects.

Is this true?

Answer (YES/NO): YES